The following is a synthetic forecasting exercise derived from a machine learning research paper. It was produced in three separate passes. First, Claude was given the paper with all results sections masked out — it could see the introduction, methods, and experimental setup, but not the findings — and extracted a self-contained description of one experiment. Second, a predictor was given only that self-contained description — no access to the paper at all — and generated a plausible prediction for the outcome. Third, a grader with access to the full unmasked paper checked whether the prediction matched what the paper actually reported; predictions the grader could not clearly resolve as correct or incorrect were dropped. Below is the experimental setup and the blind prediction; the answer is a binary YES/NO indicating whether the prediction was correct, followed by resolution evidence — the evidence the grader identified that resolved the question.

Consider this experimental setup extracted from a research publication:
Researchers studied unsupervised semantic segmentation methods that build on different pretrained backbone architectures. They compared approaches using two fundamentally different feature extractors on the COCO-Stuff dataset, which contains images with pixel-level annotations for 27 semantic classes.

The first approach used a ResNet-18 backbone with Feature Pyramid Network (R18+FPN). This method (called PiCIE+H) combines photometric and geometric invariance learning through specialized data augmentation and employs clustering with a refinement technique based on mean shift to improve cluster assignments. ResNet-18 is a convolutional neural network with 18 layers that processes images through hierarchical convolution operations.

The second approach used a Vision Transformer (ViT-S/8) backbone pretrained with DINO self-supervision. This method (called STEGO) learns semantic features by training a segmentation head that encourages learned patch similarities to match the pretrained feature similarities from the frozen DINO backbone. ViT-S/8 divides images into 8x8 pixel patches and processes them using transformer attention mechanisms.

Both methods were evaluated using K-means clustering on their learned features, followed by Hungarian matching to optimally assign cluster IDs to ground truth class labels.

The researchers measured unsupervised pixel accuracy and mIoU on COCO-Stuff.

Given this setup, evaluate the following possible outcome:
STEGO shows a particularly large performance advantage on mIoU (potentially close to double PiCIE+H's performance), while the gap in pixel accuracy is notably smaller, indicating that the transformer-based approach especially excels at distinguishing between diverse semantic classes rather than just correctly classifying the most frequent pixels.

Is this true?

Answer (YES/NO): NO